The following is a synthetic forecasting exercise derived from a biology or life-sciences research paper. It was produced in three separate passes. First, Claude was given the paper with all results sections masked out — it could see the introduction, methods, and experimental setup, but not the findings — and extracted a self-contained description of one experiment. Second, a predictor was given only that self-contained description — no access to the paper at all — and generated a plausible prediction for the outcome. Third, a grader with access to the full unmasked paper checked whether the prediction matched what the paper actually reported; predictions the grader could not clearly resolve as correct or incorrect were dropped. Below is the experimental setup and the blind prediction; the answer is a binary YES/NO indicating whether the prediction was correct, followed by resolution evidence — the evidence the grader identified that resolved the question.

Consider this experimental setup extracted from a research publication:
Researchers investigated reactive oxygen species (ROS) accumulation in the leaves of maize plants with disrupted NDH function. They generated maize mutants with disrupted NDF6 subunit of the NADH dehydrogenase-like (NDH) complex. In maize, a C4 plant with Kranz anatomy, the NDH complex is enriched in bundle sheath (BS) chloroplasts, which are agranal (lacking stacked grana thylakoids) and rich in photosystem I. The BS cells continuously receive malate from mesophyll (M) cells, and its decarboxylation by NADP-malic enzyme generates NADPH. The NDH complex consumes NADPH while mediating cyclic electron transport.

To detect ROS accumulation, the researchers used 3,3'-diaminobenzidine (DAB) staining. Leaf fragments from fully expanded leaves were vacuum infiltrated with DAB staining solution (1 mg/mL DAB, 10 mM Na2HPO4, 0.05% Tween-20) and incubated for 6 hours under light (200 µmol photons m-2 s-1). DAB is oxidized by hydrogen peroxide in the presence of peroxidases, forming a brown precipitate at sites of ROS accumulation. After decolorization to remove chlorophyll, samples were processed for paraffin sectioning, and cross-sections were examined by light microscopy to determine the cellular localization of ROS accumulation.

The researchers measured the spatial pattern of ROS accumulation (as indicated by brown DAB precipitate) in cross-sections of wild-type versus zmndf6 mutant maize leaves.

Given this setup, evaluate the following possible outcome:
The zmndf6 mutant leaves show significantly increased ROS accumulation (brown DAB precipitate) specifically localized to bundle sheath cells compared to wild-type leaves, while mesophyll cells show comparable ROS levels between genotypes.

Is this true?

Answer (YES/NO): NO